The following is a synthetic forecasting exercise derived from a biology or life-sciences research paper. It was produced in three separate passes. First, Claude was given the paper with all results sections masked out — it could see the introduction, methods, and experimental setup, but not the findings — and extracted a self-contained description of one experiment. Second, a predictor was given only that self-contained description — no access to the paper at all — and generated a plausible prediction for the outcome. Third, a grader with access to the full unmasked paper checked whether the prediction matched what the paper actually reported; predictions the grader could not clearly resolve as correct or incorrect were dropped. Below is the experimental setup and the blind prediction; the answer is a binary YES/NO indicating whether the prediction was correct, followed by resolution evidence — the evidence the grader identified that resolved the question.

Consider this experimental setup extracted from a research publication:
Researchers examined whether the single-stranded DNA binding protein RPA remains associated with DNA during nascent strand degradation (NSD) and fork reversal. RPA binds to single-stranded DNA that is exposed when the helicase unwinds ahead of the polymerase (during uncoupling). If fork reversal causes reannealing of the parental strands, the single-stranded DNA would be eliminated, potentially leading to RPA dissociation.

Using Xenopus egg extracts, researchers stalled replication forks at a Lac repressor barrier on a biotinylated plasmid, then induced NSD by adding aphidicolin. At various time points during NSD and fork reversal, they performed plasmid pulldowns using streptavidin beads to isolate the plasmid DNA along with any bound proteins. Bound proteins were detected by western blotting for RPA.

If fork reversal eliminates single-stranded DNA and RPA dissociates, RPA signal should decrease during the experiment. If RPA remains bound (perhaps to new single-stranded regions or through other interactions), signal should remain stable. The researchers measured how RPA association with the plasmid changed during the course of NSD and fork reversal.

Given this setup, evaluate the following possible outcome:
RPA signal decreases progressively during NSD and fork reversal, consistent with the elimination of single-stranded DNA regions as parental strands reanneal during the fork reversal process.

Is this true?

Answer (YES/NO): NO